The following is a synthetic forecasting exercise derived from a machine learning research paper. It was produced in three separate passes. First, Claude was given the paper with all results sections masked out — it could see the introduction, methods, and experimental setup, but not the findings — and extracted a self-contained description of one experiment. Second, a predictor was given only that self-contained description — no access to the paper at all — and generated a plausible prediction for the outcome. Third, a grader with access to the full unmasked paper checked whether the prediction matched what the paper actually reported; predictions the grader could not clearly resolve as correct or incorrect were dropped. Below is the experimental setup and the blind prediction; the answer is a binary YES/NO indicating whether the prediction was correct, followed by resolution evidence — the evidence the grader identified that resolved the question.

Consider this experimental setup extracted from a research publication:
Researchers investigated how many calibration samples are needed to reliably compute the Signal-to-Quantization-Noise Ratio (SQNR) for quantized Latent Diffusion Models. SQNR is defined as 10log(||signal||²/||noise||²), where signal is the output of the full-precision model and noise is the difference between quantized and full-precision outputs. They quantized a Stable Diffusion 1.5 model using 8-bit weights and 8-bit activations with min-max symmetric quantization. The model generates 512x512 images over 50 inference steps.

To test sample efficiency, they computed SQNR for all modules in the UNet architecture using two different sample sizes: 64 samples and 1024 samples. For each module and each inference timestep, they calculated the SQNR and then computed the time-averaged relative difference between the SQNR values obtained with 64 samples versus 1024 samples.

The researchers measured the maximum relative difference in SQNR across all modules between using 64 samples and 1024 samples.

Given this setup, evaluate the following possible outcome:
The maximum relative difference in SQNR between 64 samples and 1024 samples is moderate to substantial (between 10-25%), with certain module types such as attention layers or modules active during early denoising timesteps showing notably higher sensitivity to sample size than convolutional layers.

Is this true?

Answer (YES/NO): NO